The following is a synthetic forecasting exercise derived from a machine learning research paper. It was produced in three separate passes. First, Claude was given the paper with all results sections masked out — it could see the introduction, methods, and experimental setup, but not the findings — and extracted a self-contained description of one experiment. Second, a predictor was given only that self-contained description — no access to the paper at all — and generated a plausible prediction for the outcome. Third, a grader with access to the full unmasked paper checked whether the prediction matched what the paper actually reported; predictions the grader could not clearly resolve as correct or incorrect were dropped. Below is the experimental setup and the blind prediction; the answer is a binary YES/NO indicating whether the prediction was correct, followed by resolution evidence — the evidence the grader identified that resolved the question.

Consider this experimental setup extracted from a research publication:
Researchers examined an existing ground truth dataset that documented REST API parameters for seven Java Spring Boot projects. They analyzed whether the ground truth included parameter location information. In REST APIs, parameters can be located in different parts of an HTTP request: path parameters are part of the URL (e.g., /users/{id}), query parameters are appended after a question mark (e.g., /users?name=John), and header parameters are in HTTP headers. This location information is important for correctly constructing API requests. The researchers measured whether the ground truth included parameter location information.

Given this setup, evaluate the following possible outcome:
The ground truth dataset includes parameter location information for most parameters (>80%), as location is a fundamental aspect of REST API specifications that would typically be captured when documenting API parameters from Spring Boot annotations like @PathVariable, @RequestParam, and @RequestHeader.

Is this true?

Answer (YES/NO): NO